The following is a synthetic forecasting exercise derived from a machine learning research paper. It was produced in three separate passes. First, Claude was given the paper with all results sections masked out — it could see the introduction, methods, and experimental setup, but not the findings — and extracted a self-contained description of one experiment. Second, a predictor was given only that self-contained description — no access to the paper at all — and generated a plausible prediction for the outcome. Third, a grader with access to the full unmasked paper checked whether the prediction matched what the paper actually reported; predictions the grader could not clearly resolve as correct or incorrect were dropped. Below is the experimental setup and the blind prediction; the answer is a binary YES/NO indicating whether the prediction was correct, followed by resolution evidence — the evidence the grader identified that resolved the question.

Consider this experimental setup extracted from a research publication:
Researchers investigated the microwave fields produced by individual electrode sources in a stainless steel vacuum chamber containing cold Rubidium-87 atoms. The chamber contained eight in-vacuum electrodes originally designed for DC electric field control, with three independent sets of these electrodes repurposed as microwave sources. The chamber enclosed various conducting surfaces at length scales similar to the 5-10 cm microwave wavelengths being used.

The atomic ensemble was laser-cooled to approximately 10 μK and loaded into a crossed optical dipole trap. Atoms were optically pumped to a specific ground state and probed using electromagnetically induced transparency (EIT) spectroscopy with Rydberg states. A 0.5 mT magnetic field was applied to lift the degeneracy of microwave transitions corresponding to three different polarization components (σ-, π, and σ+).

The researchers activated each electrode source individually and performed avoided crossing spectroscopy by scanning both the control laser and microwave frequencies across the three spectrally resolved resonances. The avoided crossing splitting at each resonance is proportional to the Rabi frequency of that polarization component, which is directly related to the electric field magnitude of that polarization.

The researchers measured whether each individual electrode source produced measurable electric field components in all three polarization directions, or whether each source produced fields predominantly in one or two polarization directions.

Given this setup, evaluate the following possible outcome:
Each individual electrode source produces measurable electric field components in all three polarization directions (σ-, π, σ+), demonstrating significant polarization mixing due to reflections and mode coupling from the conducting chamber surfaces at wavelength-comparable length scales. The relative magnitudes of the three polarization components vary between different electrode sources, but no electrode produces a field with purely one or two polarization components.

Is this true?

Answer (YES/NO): YES